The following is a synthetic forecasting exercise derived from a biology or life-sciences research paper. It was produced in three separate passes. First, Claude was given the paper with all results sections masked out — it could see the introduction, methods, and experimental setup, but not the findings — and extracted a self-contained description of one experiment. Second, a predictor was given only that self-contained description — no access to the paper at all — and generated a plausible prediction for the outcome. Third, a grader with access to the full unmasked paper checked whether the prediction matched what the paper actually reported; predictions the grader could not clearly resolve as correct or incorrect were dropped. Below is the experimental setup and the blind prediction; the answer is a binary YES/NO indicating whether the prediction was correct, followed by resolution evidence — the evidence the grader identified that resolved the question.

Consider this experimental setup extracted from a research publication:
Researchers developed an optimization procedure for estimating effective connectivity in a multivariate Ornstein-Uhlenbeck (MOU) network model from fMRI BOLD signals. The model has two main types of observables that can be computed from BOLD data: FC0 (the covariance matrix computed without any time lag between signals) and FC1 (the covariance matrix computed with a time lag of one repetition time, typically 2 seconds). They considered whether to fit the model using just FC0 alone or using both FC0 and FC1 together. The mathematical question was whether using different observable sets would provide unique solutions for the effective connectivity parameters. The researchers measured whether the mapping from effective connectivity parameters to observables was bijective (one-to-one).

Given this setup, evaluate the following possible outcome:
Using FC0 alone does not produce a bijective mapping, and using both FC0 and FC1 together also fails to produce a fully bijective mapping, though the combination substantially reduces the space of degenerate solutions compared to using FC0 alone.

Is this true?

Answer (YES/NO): NO